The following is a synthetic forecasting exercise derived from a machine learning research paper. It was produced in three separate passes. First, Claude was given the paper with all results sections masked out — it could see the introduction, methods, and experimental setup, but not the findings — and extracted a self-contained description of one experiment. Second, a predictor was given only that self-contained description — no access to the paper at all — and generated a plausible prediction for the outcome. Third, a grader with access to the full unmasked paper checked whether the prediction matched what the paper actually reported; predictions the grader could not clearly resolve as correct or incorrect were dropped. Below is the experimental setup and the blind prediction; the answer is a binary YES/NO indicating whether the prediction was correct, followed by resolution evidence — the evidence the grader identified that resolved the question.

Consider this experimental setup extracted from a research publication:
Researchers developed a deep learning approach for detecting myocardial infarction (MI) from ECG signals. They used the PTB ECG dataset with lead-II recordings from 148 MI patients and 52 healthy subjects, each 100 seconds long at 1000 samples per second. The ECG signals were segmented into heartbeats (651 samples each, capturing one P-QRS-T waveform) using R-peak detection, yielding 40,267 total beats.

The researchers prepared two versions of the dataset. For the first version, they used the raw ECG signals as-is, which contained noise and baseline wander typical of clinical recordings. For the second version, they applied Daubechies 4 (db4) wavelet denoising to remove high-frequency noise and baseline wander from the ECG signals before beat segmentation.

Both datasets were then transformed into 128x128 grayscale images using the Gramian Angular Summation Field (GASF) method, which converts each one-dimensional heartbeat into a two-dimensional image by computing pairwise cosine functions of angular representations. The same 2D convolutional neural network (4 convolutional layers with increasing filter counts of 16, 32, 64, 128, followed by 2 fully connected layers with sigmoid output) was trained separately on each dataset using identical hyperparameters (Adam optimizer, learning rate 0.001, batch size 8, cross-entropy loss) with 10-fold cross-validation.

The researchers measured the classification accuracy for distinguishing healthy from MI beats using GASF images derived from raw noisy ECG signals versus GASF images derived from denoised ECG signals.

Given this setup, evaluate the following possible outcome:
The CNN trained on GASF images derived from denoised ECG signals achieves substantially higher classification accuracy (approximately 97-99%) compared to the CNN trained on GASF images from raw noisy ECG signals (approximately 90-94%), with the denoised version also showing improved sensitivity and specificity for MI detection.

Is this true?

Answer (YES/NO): NO